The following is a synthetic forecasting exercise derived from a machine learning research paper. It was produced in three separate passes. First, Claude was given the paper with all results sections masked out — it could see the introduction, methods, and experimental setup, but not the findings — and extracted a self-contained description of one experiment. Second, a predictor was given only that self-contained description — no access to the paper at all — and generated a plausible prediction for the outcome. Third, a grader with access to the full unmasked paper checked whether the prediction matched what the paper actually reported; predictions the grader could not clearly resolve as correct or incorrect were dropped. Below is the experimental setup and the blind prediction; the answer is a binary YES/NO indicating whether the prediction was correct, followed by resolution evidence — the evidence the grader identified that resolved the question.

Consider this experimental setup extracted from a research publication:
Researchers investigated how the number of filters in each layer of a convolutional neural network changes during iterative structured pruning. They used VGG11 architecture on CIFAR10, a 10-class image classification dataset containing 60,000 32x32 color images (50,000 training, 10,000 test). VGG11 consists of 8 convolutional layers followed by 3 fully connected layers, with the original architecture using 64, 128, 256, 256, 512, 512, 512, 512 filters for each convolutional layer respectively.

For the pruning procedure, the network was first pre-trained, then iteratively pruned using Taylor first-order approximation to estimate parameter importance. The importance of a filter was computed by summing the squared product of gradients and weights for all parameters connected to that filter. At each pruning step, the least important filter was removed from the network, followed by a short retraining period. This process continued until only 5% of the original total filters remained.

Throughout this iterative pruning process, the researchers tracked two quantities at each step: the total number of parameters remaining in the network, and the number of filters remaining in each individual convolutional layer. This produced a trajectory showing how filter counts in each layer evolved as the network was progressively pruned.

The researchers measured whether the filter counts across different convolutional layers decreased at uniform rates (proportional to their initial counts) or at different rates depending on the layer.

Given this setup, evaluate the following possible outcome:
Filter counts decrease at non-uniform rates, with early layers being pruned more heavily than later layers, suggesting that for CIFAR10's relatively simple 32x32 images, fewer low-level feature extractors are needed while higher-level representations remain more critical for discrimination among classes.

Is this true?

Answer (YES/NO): NO